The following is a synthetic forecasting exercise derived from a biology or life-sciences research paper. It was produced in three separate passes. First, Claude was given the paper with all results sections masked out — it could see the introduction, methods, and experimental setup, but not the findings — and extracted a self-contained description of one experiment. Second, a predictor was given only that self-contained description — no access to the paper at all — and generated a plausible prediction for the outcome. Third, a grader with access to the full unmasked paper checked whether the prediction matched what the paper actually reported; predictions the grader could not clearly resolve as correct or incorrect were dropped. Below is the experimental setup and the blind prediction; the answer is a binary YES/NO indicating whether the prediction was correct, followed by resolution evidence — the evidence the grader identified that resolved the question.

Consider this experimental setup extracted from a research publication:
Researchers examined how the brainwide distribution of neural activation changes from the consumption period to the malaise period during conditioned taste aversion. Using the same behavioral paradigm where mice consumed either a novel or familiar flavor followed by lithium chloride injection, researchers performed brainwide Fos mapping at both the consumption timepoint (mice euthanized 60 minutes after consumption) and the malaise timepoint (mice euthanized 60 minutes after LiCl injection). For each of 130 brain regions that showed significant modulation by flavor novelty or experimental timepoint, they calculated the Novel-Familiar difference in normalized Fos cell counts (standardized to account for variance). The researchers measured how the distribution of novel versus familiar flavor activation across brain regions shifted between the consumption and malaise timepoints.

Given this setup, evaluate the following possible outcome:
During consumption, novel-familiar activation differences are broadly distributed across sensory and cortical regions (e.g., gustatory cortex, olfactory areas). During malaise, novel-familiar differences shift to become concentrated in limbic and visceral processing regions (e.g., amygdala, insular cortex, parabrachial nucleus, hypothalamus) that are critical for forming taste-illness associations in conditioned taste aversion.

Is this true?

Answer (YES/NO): NO